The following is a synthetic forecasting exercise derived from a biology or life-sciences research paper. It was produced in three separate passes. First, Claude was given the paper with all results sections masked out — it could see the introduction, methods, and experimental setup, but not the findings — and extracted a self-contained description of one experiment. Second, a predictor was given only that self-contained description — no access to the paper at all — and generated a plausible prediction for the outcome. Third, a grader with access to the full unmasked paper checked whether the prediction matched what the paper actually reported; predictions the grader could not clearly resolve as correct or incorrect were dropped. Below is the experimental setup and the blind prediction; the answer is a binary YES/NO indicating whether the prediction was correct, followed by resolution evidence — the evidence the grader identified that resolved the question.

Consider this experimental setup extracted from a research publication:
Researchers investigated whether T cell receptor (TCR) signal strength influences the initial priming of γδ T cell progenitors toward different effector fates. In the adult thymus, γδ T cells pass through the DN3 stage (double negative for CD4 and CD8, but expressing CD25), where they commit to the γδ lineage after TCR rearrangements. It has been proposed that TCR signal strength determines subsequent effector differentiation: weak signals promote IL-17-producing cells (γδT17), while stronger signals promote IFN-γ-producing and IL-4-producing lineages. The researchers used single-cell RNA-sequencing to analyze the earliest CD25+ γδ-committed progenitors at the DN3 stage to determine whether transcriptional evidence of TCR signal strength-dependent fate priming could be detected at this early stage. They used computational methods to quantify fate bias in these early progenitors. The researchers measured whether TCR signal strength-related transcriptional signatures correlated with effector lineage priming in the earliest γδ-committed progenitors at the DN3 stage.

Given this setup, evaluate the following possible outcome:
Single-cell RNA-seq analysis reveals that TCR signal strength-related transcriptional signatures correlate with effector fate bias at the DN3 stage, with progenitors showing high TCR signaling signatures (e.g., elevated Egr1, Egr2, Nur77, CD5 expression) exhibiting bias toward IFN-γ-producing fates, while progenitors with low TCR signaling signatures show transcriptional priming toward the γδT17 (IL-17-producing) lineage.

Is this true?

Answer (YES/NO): YES